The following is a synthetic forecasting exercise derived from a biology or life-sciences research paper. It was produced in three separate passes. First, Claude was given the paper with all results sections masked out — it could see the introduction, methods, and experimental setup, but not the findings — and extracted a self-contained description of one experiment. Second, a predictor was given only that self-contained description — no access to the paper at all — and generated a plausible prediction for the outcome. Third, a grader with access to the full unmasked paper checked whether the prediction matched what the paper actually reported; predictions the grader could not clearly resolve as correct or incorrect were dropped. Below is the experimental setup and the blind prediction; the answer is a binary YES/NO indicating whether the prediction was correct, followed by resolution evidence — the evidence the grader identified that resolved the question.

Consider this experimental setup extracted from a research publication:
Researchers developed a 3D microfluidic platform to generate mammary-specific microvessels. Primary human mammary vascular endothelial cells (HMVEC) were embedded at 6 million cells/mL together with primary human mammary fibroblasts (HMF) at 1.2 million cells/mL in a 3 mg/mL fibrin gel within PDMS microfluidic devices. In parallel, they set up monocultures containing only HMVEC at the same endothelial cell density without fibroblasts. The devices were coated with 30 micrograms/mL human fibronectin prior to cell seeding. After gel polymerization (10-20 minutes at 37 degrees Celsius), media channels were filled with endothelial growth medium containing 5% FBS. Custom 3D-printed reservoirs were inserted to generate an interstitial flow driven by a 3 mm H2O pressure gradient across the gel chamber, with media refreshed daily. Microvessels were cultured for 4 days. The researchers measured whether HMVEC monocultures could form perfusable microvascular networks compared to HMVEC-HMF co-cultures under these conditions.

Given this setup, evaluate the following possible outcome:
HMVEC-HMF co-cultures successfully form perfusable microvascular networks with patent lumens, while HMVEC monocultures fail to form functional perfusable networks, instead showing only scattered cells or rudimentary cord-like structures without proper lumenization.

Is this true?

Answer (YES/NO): NO